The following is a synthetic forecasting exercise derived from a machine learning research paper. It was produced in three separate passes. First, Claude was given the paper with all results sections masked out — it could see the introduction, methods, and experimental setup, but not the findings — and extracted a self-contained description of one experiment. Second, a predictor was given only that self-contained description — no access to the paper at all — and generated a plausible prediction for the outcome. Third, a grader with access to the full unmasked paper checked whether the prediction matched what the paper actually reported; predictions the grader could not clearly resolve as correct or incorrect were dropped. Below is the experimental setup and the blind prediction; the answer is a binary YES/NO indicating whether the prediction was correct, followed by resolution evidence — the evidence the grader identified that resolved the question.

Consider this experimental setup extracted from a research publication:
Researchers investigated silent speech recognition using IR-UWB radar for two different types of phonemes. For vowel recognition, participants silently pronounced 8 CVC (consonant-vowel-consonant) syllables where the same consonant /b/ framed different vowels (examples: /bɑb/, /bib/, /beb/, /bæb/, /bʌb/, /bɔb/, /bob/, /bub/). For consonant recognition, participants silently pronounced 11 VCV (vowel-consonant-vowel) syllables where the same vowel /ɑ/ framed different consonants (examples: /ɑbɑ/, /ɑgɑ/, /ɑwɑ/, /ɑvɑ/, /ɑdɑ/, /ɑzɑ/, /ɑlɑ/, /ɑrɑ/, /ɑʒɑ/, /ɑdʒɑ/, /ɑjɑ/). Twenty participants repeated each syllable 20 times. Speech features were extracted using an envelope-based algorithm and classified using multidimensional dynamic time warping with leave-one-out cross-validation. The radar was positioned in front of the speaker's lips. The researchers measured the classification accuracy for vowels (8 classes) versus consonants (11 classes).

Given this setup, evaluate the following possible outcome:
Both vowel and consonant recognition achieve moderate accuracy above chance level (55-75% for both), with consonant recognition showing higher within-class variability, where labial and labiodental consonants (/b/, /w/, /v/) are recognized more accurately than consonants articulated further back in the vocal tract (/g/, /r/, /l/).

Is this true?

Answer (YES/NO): NO